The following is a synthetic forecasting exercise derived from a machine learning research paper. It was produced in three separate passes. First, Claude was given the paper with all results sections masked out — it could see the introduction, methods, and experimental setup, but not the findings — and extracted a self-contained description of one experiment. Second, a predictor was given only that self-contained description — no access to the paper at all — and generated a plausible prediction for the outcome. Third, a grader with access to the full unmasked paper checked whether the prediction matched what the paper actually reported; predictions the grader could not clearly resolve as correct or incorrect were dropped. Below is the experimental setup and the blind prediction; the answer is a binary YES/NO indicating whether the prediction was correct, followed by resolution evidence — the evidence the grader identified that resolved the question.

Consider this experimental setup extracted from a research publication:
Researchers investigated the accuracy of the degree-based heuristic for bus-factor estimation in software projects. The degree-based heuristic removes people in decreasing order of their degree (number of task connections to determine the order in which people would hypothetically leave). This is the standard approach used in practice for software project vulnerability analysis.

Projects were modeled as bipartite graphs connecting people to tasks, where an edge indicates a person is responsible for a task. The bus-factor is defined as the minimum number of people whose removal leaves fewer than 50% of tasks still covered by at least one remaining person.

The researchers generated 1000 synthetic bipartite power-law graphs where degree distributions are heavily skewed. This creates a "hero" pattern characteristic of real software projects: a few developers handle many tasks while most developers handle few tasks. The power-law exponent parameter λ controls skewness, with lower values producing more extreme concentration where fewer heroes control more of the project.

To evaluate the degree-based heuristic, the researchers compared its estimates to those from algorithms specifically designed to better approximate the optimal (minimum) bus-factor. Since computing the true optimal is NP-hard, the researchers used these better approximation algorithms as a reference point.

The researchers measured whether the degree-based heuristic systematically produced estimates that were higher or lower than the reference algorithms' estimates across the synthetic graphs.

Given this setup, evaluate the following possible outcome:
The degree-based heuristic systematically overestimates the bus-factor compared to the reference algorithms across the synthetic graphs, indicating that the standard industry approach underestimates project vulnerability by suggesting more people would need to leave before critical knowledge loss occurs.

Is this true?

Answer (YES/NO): YES